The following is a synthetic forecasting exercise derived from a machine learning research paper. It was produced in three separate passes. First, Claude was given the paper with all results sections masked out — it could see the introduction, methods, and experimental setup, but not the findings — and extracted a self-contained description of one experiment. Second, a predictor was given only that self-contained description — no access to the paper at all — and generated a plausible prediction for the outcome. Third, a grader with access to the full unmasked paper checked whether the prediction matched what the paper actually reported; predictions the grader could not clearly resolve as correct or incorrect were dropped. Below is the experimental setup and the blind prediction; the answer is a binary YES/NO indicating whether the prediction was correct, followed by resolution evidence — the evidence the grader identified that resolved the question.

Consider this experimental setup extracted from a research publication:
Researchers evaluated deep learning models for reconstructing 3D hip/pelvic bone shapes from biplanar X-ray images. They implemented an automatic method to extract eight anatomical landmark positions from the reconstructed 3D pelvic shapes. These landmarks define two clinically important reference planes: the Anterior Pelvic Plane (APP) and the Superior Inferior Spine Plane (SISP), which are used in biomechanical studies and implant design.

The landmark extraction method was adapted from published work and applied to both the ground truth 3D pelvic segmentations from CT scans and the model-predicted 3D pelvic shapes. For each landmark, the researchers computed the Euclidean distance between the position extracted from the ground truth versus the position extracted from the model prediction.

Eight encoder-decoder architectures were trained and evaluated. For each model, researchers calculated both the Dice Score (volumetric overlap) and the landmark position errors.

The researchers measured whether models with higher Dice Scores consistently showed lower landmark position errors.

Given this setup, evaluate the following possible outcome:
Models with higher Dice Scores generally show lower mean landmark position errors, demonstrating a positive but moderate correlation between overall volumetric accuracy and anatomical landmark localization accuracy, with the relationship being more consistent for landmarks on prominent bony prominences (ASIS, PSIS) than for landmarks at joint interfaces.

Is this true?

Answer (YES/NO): NO